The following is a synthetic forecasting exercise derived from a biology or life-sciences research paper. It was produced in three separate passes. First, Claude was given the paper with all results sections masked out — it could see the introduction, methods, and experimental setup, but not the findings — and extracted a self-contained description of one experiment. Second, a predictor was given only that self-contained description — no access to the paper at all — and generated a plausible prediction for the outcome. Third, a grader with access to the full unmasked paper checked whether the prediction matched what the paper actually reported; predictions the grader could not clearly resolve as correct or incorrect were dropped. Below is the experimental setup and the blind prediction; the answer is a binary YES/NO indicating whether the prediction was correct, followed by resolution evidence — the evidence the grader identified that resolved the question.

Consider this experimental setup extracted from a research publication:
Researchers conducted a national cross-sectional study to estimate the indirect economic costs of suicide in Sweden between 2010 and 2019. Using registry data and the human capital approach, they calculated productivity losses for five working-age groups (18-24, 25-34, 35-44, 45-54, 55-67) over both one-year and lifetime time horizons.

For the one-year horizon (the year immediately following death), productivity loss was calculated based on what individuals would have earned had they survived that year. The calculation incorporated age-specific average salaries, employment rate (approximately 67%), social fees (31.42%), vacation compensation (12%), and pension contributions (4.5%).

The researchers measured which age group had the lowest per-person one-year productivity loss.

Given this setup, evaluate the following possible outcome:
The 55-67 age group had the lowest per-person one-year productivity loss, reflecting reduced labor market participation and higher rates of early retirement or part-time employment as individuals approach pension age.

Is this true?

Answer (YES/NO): NO